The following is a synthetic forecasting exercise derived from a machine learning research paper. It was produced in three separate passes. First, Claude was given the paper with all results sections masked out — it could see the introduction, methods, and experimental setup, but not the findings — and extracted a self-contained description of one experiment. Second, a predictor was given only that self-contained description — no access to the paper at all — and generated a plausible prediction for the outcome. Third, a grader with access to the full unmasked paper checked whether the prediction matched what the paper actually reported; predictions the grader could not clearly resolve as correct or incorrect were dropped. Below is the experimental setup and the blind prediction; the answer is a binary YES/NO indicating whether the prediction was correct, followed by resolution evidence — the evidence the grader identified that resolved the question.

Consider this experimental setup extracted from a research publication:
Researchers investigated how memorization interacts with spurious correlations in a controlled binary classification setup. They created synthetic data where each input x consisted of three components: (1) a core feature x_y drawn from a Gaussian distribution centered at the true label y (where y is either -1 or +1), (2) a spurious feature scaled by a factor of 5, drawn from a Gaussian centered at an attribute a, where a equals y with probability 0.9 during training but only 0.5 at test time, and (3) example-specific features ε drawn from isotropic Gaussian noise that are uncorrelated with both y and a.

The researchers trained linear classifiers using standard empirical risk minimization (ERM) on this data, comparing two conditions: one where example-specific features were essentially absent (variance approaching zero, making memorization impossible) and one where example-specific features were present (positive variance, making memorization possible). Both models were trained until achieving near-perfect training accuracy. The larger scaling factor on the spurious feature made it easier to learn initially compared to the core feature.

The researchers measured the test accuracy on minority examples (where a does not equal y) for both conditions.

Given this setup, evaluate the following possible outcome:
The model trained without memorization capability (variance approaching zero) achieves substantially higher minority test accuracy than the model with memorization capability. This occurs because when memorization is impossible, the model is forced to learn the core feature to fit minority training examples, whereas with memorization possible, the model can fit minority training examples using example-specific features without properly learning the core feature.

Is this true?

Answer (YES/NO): YES